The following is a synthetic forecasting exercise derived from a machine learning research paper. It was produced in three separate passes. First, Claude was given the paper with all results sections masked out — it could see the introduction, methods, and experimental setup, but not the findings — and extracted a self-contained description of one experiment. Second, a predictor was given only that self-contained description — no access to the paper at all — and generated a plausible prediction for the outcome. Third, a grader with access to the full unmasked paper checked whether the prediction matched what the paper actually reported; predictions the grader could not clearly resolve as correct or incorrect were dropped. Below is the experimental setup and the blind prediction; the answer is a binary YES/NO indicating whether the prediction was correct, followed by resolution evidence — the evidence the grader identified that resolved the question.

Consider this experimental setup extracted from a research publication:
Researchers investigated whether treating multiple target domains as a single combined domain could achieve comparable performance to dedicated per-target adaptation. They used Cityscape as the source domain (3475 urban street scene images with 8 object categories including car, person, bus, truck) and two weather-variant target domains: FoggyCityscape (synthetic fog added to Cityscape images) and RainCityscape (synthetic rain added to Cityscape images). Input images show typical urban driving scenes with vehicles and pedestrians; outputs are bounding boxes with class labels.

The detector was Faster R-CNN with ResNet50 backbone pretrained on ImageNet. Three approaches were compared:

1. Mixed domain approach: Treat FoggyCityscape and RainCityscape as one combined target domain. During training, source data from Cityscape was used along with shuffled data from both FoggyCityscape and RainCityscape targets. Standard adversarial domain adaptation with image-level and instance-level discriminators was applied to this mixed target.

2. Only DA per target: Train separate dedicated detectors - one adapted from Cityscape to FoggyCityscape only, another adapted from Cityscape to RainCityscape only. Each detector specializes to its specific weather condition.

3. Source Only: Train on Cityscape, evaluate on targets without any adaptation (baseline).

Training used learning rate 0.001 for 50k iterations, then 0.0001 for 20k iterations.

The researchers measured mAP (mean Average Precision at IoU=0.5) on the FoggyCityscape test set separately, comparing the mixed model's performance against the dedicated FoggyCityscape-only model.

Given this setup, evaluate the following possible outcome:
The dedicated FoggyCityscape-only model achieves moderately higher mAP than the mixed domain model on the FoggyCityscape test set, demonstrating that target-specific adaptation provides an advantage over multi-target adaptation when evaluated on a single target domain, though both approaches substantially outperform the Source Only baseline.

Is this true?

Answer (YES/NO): YES